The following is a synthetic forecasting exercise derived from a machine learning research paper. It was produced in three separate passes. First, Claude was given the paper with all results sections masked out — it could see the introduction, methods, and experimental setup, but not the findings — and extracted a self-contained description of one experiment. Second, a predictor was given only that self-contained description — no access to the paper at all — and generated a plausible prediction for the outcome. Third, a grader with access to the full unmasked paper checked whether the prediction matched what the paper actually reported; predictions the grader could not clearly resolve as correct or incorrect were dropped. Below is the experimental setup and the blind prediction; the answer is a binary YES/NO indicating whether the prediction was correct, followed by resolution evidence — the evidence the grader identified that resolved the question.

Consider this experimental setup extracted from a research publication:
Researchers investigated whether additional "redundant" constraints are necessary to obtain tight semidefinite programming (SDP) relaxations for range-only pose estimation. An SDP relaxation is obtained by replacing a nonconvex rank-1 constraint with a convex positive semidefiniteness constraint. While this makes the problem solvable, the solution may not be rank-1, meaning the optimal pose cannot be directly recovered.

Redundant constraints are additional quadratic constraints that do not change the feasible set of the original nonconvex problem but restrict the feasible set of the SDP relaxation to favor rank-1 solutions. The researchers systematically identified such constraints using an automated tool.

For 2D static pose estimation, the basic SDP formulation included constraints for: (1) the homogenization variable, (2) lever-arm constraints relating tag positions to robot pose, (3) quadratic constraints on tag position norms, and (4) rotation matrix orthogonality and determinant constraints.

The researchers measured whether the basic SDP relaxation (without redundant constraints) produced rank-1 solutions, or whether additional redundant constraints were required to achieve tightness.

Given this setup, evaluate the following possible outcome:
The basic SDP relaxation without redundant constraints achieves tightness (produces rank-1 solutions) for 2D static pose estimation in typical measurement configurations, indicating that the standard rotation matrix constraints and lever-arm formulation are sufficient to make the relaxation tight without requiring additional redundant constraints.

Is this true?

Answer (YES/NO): NO